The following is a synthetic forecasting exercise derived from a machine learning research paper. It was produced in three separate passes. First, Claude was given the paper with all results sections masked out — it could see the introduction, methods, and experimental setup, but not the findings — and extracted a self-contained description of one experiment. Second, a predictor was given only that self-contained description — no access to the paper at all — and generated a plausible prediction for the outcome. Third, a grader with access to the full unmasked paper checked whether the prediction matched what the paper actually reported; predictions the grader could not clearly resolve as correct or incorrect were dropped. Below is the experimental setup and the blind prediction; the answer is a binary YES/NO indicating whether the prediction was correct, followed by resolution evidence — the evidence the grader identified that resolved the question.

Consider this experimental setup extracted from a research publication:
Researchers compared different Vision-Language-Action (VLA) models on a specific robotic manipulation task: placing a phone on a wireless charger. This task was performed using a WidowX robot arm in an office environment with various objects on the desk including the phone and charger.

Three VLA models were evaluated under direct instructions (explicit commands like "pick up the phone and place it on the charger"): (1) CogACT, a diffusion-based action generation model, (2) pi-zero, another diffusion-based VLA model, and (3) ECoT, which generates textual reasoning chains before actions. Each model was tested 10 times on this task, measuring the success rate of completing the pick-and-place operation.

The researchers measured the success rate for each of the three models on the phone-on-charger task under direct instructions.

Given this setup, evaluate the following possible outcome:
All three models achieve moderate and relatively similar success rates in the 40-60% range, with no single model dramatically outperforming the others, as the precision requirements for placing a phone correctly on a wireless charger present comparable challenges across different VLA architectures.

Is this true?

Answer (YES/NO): NO